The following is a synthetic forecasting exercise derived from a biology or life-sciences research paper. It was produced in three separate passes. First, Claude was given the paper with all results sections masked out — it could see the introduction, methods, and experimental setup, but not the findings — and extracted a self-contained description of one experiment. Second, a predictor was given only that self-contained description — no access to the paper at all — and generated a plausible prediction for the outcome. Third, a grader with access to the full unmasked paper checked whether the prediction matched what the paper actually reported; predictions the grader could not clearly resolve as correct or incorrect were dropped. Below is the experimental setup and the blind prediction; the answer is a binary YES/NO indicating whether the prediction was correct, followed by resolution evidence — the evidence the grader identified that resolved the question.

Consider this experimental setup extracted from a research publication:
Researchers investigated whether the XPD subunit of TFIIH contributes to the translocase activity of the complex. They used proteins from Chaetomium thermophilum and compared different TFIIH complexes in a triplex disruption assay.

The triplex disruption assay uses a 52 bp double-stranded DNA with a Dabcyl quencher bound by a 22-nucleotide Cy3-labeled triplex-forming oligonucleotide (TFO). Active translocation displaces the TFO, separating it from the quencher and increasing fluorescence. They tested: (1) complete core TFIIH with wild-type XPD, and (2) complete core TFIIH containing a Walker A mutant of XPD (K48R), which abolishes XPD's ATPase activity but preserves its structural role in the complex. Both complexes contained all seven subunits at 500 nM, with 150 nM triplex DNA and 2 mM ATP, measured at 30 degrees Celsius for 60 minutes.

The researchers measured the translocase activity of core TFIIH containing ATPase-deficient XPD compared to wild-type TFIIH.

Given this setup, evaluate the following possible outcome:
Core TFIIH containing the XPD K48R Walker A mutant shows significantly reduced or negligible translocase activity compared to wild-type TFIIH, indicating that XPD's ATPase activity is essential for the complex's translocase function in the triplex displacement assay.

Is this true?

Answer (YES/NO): NO